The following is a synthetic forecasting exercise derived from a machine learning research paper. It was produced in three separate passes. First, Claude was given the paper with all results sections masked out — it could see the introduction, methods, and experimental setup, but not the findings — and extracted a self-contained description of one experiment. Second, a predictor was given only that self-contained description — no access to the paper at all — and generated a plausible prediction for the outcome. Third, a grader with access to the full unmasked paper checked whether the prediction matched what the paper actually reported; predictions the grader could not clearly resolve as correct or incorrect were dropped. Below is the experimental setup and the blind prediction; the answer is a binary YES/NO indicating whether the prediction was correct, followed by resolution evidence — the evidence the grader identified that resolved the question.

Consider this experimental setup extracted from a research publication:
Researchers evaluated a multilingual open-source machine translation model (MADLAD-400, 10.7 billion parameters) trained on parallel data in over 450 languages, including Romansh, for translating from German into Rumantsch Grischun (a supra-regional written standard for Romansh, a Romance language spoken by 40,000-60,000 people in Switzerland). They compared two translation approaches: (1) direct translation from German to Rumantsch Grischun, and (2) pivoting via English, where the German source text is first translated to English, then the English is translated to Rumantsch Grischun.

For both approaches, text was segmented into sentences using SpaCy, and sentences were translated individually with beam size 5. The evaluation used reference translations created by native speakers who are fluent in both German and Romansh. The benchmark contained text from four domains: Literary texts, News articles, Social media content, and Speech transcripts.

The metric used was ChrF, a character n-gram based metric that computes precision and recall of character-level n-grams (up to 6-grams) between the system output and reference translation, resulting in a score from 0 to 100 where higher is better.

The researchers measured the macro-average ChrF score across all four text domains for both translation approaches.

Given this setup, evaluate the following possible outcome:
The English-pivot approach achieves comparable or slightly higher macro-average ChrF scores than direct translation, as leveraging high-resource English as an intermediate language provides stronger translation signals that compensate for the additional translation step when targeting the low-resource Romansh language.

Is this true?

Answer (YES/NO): YES